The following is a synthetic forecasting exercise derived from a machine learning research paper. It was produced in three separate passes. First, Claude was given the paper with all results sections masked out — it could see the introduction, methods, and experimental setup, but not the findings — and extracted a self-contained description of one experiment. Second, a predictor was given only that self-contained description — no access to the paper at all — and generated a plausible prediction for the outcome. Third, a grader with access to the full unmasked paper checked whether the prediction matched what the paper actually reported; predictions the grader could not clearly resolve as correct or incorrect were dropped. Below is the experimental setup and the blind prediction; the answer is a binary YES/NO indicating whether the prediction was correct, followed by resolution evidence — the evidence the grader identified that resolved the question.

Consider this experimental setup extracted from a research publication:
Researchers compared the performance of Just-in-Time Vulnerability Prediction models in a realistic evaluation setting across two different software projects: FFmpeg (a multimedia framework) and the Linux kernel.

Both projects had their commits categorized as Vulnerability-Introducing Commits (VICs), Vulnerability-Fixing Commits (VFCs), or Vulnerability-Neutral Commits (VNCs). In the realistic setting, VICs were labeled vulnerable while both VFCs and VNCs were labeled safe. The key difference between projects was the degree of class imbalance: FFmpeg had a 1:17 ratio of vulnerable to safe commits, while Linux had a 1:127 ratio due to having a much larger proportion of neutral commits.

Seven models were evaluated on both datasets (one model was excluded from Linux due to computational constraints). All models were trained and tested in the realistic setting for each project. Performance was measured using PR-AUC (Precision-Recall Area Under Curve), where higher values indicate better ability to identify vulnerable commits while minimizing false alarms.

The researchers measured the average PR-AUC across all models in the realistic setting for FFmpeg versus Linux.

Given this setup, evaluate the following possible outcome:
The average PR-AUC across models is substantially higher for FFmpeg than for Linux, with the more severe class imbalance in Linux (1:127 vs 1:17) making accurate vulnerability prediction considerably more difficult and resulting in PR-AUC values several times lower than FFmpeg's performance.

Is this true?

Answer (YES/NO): YES